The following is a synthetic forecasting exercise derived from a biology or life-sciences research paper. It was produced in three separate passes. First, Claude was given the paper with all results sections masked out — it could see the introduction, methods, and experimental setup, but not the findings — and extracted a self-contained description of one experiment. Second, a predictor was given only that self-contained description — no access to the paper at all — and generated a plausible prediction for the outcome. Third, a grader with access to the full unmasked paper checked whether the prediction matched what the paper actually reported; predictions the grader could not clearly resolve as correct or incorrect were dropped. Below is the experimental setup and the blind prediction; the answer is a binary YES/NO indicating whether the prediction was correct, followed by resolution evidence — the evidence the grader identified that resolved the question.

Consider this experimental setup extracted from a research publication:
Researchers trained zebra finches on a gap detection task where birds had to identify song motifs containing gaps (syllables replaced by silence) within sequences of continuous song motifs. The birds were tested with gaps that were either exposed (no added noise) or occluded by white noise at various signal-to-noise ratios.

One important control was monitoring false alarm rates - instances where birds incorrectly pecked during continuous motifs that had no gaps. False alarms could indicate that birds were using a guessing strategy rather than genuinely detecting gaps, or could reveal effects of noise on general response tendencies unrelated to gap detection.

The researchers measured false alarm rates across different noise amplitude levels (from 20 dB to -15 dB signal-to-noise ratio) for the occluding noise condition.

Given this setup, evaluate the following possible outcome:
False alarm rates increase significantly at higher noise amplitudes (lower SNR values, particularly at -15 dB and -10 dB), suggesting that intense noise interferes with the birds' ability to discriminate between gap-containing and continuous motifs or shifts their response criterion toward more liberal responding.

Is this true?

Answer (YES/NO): NO